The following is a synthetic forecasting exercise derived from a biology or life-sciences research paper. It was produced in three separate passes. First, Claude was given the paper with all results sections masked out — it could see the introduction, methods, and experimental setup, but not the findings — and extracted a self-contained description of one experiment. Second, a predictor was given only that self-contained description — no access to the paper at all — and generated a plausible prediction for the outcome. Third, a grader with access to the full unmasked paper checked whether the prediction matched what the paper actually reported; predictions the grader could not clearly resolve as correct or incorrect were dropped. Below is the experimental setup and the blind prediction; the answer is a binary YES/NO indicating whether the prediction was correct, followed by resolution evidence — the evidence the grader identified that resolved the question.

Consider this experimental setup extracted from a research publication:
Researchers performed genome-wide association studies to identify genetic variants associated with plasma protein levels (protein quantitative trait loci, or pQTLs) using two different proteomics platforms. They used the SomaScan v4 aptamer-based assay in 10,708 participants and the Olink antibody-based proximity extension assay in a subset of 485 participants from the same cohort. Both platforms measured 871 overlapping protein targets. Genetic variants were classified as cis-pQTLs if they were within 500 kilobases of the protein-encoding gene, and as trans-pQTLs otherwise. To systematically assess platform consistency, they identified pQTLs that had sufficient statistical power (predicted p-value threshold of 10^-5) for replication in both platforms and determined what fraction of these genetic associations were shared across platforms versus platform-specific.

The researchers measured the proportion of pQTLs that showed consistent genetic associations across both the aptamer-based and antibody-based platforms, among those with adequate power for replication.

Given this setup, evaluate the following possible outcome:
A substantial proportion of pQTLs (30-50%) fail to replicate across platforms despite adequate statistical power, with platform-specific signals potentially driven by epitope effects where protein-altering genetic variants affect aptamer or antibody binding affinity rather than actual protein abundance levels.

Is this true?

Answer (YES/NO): YES